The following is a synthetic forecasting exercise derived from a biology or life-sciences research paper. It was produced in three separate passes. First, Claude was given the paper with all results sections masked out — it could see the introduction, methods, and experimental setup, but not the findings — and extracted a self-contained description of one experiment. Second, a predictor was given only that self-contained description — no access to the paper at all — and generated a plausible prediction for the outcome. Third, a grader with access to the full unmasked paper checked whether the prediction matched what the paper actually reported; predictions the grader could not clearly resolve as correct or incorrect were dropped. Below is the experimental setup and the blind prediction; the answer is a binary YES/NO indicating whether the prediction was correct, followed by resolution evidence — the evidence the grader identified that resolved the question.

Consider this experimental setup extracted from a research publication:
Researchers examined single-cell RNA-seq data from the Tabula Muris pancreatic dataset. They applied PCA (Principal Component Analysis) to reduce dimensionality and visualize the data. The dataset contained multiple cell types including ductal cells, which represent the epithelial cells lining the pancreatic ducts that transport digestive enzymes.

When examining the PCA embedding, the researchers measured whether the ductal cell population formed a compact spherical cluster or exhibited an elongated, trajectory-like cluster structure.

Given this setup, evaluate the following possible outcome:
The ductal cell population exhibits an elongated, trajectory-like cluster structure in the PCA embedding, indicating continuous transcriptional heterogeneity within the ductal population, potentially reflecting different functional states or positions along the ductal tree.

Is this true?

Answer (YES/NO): YES